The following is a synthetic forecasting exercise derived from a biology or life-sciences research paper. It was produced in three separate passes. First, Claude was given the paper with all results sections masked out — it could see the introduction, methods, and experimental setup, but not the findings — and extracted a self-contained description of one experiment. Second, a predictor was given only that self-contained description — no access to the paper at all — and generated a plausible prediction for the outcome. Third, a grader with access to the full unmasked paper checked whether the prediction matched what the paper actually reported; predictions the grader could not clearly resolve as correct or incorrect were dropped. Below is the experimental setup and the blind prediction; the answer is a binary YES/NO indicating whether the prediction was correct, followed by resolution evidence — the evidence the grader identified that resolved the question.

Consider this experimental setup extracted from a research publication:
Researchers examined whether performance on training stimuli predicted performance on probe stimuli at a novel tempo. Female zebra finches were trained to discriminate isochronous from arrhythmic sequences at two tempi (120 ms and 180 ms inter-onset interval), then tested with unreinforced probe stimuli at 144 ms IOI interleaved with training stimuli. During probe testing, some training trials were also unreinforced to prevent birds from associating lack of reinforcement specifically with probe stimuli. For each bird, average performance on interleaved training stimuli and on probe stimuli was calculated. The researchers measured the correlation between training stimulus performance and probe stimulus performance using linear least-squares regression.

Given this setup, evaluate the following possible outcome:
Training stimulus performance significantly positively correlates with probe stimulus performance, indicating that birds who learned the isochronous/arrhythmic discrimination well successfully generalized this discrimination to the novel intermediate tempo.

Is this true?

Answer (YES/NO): YES